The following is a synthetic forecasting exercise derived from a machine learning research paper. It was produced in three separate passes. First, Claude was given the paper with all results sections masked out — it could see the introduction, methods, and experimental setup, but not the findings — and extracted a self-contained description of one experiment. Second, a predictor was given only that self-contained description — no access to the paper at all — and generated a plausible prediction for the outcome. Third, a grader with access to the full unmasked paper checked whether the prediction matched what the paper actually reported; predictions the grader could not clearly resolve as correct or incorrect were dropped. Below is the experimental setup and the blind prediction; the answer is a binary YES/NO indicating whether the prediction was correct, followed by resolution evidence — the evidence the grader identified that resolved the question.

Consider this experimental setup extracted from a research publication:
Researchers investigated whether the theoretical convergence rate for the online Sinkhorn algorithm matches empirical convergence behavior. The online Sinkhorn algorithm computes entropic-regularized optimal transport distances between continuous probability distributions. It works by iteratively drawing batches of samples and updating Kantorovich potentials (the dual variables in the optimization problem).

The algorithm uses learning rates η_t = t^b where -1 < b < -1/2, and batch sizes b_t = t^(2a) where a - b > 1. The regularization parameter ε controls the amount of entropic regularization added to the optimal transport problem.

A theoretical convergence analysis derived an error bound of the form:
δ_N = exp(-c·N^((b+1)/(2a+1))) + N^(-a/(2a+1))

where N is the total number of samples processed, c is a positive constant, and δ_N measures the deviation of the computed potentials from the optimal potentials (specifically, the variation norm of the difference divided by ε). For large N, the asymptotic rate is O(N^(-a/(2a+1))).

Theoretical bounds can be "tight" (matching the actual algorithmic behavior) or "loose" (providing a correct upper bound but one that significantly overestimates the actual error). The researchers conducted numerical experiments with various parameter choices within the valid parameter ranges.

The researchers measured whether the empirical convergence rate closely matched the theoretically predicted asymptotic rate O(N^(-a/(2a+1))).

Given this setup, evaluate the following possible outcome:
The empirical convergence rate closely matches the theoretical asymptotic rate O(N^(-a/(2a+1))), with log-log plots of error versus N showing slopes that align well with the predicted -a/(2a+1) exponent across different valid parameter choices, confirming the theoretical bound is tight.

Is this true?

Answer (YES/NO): YES